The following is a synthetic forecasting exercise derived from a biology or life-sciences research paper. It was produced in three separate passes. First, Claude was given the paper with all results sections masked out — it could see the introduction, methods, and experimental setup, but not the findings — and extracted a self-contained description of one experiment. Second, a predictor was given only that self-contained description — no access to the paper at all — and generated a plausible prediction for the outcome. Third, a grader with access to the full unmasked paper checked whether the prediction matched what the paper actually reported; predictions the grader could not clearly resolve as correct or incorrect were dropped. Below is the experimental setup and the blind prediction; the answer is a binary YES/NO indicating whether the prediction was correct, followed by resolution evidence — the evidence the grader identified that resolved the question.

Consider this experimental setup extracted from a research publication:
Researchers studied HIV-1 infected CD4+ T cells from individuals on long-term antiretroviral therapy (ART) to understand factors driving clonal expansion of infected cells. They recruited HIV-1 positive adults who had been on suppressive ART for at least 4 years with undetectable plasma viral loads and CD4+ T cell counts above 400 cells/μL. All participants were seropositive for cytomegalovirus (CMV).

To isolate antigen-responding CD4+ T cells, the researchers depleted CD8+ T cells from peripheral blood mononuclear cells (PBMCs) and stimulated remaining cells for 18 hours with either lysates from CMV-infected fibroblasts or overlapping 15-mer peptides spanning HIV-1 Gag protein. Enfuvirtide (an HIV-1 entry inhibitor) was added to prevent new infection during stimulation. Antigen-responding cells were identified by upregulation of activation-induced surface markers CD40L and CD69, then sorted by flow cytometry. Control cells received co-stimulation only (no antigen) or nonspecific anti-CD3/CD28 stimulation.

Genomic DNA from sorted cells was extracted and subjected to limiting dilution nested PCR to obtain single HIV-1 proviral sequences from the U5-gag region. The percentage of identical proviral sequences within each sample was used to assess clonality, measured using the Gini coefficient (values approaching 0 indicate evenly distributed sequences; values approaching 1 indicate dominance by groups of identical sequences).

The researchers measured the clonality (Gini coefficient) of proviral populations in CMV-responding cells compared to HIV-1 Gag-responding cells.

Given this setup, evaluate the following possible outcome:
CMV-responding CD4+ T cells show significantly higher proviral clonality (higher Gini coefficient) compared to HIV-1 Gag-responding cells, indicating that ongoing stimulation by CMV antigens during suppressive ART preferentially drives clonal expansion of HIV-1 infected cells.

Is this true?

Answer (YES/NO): YES